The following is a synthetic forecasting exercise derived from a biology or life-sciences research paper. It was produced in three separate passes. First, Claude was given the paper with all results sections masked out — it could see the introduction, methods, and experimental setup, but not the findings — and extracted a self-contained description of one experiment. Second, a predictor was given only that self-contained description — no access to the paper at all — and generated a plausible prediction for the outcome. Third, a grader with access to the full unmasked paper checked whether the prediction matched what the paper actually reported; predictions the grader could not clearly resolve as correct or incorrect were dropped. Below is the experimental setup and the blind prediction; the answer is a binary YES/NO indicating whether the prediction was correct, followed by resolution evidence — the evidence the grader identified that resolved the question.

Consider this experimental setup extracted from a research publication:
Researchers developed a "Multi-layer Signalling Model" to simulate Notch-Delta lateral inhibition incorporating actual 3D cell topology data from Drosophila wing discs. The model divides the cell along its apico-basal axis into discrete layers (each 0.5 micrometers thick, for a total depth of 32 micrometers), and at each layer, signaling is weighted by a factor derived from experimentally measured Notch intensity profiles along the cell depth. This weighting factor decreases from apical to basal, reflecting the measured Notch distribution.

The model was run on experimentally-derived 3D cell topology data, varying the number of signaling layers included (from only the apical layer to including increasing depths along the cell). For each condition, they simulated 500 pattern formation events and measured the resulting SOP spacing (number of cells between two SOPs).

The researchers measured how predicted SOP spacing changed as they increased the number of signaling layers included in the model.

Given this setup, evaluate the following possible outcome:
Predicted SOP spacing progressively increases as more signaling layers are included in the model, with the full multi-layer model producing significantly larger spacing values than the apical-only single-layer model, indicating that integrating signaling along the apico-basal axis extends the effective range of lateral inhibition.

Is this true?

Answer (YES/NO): YES